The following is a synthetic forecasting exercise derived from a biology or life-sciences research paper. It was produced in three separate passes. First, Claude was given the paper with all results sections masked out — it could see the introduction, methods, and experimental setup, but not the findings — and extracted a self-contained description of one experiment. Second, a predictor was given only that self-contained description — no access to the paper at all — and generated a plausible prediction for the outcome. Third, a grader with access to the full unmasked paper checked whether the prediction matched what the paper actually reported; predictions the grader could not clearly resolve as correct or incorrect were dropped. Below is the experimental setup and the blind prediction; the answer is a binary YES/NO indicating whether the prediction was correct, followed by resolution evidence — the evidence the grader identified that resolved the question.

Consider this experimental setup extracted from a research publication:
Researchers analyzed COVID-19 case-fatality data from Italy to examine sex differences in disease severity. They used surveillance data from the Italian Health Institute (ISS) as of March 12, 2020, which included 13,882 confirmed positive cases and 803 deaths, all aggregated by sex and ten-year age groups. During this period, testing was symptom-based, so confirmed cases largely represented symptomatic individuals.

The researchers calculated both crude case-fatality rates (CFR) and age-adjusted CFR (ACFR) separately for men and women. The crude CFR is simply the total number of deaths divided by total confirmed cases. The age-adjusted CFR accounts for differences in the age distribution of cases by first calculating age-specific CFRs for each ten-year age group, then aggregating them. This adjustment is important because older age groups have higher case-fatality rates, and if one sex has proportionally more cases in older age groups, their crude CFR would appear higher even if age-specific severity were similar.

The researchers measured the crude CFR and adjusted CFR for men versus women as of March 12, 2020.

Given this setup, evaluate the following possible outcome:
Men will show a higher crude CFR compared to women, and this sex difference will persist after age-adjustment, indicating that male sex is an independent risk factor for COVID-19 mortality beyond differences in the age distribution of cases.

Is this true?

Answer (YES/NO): YES